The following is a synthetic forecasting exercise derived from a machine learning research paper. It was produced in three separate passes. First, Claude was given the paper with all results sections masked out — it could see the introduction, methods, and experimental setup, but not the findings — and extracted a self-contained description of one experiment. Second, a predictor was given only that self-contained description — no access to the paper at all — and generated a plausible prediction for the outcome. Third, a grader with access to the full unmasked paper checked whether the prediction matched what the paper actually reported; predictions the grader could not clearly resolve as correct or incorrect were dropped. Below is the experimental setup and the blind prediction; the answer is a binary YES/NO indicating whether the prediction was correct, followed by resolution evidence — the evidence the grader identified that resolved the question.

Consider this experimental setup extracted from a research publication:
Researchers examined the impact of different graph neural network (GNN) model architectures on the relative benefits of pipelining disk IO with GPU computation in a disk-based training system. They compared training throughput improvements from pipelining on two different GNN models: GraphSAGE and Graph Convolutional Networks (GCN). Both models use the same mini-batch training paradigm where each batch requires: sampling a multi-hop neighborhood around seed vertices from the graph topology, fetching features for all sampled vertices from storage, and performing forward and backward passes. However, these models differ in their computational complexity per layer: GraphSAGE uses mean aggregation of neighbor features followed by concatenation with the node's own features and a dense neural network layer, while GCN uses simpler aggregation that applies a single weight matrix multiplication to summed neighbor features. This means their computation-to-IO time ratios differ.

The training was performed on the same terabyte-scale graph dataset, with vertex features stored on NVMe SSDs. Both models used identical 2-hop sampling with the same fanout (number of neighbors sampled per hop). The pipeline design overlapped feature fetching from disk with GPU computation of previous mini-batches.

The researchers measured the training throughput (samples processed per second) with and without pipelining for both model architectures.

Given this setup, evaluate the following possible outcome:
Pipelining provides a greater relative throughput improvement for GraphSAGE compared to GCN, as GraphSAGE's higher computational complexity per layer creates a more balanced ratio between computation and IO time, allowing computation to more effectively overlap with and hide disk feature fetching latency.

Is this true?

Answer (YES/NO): YES